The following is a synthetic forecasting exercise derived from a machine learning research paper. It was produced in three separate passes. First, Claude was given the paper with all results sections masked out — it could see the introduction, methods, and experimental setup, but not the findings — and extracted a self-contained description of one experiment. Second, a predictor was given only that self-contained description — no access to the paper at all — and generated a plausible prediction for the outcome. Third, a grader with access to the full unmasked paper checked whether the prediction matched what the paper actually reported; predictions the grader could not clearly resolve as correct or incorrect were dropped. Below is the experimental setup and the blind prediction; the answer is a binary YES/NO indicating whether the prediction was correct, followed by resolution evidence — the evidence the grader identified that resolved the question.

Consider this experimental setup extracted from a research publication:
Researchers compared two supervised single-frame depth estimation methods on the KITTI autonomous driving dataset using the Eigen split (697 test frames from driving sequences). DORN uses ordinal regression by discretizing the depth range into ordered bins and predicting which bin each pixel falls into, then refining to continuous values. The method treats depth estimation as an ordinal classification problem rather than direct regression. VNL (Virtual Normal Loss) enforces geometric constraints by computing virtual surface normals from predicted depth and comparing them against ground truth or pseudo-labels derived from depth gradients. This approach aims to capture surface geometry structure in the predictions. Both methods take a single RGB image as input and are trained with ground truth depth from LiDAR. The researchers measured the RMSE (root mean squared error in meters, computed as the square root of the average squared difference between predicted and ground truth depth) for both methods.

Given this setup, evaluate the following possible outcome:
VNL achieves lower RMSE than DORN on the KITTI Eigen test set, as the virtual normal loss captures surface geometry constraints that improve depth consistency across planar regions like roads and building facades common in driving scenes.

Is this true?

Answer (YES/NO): NO